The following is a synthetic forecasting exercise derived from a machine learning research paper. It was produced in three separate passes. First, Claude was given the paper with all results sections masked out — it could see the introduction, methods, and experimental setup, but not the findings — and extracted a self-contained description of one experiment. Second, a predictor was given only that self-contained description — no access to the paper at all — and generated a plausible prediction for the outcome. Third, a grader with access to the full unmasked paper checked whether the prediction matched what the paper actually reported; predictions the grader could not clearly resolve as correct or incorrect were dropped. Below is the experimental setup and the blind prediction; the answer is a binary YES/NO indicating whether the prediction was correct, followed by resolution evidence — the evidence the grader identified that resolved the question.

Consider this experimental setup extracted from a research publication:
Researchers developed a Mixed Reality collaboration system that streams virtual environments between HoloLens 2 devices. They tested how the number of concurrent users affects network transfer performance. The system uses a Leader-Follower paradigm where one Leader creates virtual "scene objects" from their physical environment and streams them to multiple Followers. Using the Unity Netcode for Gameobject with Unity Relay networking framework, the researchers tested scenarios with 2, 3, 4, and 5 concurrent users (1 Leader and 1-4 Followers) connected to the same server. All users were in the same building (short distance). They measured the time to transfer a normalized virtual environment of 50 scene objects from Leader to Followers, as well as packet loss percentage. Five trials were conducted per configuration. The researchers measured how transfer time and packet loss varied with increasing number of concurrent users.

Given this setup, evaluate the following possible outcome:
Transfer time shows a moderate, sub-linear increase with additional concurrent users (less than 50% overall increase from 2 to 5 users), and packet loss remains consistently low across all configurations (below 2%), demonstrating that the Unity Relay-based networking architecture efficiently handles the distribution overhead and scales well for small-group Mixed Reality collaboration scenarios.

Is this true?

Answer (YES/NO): NO